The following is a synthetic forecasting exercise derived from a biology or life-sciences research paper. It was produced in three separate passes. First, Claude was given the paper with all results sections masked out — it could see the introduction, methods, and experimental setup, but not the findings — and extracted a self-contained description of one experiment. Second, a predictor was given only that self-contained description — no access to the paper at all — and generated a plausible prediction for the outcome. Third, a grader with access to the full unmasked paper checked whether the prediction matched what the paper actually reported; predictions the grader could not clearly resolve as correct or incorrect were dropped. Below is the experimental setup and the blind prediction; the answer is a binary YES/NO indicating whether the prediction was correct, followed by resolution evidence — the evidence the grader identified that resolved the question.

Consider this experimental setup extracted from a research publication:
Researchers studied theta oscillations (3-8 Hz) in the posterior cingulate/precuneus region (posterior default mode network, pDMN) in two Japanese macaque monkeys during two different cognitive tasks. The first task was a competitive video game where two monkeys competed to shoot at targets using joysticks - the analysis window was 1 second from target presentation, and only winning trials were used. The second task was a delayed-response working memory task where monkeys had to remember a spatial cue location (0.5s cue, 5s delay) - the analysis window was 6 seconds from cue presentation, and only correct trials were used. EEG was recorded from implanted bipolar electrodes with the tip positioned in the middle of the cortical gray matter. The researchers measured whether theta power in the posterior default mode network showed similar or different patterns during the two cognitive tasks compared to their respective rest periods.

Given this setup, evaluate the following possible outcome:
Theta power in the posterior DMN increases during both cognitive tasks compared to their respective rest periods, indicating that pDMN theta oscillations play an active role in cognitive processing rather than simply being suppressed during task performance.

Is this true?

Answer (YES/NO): NO